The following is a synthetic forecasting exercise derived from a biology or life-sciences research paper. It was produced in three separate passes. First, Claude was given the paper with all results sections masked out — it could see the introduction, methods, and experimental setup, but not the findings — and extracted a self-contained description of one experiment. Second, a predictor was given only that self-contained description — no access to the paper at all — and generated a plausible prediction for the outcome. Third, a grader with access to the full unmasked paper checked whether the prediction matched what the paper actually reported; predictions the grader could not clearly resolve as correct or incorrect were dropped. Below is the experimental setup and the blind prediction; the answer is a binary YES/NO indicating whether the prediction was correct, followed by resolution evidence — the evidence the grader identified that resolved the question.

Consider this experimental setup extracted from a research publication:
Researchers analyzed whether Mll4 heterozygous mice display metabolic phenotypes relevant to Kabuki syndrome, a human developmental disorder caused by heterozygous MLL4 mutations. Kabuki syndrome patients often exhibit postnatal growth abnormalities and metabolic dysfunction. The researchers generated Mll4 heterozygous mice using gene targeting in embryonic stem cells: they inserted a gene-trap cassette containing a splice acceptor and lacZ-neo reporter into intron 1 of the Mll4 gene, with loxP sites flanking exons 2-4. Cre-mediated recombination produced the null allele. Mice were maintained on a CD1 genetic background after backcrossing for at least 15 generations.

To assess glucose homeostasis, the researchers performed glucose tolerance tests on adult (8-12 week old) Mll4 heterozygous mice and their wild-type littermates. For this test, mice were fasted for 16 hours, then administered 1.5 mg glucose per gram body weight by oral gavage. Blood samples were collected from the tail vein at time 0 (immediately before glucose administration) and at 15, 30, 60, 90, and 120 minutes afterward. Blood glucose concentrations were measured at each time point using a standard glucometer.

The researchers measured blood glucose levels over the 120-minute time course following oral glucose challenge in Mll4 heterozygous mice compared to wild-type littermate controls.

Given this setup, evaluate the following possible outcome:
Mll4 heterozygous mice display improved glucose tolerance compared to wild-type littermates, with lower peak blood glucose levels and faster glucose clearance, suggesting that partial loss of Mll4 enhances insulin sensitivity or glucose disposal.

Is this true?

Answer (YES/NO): NO